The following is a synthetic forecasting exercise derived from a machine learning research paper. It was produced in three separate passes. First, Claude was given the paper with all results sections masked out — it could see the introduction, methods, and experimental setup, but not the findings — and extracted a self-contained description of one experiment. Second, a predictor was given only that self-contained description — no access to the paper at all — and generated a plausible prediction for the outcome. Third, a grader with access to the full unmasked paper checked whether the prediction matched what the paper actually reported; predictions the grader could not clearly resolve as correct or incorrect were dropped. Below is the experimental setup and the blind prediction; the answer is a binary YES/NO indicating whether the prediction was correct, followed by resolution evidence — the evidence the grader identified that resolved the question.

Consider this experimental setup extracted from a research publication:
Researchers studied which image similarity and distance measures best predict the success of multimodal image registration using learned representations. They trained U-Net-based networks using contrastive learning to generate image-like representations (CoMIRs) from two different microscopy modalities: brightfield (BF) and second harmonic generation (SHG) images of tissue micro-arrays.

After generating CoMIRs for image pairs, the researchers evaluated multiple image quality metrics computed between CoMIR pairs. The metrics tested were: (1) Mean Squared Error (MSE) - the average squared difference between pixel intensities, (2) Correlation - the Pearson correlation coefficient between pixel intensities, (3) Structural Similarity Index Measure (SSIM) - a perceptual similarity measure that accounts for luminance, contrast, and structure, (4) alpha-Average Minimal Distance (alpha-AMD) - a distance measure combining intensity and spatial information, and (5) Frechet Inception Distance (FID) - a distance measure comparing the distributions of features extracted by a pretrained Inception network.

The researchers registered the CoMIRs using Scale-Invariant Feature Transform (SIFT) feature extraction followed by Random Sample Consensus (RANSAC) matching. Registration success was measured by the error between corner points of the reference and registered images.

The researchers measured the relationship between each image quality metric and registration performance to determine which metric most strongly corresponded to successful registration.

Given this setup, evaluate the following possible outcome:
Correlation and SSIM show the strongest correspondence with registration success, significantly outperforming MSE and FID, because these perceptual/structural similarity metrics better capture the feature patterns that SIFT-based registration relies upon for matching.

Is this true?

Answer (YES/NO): YES